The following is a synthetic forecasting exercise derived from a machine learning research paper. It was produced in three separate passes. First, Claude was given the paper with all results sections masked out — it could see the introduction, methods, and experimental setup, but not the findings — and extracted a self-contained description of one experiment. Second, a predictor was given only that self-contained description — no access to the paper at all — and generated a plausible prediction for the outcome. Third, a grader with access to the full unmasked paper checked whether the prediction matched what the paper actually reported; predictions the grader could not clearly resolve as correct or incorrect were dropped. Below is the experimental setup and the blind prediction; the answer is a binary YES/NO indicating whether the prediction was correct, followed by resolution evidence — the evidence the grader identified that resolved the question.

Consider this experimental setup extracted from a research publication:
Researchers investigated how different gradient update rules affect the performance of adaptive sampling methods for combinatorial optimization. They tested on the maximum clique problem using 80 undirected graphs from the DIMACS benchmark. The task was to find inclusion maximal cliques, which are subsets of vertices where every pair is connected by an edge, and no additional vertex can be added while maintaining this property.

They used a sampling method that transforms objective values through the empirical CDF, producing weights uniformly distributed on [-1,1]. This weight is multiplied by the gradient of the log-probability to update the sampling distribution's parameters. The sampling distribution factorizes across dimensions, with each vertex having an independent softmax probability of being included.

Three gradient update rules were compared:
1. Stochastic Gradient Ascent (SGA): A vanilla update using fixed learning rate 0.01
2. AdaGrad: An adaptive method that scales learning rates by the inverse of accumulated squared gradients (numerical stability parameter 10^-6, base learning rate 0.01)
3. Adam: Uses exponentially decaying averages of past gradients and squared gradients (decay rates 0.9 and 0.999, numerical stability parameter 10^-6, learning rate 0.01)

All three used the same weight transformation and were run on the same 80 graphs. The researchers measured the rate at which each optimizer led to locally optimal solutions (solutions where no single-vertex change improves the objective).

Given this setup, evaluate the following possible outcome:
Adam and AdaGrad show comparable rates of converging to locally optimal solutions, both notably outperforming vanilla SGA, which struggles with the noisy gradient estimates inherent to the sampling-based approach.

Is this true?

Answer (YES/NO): NO